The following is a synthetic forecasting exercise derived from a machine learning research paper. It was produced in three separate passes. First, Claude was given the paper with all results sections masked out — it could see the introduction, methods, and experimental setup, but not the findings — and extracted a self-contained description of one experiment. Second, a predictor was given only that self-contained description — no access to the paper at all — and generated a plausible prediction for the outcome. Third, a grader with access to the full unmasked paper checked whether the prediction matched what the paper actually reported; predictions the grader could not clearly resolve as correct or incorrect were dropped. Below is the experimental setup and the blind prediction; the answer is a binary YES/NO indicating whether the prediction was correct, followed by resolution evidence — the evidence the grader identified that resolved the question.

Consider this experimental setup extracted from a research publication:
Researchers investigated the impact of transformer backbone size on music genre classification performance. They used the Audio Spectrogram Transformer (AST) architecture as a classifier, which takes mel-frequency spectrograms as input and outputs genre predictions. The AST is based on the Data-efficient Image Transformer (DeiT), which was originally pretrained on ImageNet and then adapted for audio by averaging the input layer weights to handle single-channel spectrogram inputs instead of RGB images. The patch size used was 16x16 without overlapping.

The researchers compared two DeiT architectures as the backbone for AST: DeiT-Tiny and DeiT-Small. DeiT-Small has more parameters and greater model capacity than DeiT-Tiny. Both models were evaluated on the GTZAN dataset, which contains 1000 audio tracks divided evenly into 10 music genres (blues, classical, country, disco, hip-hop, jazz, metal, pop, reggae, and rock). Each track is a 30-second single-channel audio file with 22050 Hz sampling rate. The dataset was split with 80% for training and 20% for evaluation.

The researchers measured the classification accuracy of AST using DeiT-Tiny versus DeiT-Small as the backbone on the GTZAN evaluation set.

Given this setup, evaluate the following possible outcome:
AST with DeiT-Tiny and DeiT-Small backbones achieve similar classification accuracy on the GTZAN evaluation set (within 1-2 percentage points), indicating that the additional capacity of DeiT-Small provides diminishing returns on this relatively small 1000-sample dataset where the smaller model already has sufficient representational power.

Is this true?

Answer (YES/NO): NO